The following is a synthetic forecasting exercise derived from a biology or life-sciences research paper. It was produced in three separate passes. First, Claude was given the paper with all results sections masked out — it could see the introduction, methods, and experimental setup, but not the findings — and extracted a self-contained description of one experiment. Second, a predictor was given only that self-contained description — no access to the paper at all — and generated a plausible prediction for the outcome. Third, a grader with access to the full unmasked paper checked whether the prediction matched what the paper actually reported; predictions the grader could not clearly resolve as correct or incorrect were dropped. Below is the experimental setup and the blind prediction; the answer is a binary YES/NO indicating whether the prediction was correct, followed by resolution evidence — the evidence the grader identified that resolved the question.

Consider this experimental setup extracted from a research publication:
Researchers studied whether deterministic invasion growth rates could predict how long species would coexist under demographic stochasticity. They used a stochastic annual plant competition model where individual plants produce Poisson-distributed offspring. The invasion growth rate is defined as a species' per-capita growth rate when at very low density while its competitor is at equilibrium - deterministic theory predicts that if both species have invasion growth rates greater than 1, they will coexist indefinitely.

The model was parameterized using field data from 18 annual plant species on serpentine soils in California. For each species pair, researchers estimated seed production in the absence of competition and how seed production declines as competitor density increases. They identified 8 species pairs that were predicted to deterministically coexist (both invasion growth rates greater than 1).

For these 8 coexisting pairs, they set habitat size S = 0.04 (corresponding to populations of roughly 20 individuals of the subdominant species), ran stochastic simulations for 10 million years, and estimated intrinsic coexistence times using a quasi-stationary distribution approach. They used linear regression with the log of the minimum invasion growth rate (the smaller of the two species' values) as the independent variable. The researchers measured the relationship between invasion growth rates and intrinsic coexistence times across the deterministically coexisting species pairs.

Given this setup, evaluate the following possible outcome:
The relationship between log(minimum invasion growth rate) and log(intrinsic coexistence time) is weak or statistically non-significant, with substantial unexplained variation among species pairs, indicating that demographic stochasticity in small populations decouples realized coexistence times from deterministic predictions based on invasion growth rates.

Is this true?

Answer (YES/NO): NO